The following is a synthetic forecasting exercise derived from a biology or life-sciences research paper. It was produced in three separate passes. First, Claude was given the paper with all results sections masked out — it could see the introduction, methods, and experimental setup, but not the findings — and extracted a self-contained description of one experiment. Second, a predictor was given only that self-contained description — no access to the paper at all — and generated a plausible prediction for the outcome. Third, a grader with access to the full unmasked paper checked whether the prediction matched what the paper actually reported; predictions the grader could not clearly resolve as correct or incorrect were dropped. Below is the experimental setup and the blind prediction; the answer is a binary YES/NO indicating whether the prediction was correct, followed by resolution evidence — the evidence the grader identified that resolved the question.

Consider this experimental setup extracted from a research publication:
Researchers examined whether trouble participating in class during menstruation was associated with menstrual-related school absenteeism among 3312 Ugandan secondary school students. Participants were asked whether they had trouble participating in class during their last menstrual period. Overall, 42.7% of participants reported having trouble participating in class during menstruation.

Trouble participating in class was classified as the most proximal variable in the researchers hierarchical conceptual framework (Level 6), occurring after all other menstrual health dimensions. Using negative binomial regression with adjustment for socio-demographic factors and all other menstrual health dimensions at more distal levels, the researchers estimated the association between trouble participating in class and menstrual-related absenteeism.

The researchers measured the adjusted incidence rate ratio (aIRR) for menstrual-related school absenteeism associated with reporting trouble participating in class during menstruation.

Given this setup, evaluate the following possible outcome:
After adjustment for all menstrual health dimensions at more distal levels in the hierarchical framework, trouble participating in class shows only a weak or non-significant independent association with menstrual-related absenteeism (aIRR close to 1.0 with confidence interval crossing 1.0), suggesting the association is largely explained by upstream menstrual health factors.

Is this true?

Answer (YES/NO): NO